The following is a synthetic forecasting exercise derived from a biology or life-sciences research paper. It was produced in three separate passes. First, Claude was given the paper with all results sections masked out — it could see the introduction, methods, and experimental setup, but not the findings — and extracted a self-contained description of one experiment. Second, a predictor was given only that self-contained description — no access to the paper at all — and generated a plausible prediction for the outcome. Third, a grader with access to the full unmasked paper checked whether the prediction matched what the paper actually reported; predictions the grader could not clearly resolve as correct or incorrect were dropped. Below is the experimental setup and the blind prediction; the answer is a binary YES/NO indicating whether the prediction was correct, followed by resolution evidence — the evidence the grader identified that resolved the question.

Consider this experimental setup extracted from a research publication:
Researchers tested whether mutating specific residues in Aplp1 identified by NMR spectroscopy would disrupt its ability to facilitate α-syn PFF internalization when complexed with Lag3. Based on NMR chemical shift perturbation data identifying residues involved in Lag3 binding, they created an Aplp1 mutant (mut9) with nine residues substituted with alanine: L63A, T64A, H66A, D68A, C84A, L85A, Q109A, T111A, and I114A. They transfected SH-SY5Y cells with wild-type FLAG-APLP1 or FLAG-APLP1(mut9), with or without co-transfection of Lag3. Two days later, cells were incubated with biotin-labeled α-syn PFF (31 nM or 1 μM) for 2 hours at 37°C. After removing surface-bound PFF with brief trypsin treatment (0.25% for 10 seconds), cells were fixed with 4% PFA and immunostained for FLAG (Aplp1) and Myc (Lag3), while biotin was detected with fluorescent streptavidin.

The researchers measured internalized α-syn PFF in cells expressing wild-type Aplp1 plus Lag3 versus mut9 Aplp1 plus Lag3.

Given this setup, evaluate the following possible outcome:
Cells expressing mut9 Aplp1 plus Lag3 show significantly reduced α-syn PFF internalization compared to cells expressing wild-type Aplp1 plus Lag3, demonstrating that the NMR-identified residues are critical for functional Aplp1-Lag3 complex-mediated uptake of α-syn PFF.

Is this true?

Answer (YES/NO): YES